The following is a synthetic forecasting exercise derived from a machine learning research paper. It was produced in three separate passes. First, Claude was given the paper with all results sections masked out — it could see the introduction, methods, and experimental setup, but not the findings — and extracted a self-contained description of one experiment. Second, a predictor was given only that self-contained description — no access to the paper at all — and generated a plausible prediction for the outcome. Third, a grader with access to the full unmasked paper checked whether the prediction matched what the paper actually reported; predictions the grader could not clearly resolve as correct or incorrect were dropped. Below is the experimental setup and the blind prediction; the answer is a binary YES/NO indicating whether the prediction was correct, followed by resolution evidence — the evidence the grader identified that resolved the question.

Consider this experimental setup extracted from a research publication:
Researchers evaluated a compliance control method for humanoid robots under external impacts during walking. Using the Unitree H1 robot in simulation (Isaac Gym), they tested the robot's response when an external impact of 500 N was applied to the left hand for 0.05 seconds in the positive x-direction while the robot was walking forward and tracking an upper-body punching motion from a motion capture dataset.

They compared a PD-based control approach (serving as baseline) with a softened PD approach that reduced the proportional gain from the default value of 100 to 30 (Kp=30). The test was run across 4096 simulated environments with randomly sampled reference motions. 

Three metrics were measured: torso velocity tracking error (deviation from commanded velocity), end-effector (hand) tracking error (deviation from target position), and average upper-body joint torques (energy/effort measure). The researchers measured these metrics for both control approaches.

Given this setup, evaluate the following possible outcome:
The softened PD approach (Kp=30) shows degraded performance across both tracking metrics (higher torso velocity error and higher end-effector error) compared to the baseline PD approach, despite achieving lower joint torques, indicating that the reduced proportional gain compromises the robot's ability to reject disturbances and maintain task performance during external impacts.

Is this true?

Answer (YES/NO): NO